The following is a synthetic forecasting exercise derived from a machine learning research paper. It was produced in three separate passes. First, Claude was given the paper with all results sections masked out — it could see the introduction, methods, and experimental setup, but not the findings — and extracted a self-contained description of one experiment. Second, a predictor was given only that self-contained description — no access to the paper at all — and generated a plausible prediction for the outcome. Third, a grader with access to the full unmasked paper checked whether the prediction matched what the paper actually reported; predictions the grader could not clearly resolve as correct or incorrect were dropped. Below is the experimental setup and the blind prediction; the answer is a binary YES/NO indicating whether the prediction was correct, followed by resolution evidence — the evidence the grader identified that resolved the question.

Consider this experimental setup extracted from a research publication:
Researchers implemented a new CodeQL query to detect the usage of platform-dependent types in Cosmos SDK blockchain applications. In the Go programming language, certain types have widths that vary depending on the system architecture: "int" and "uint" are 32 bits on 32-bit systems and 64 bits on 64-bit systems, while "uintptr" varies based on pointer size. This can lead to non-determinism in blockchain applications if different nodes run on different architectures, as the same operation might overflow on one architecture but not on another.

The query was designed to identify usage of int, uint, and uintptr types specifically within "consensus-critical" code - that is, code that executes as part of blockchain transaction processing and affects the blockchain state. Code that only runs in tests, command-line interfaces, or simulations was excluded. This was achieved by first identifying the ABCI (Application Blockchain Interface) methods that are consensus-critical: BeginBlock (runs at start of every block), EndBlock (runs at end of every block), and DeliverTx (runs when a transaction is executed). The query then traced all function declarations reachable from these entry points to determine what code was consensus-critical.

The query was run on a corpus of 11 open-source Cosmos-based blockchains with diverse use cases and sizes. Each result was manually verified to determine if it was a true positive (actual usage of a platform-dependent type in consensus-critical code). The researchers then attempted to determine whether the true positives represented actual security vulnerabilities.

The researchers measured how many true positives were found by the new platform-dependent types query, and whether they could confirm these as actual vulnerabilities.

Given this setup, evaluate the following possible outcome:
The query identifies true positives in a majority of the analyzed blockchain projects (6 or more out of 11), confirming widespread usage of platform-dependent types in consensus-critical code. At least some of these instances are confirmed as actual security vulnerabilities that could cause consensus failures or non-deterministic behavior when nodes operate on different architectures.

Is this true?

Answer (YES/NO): NO